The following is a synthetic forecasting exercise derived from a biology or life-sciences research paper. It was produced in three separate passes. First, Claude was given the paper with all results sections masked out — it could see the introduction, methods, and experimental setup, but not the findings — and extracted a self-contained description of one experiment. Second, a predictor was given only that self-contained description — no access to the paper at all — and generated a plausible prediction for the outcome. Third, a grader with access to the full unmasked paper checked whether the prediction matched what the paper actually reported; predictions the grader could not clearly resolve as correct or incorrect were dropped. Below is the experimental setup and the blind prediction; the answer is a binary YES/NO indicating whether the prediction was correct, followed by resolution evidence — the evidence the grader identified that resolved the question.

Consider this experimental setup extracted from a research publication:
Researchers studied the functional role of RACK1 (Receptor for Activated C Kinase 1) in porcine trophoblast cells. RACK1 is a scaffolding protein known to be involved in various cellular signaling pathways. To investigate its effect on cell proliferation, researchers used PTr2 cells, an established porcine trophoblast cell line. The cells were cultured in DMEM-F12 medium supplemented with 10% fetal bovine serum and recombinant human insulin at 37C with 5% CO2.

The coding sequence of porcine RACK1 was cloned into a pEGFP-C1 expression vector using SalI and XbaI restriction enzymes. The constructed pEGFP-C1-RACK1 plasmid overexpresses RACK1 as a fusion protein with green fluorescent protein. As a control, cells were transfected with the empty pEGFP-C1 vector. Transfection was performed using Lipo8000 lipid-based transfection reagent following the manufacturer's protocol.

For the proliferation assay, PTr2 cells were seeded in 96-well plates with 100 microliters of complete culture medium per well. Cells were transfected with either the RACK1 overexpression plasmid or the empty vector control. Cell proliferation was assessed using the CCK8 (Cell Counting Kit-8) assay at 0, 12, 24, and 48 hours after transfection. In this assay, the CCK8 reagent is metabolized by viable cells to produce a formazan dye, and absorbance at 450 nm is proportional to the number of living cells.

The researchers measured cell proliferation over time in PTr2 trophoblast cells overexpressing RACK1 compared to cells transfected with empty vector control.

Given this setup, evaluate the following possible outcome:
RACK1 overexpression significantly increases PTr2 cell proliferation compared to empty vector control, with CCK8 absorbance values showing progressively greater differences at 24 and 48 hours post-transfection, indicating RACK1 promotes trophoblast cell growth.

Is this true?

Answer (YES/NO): YES